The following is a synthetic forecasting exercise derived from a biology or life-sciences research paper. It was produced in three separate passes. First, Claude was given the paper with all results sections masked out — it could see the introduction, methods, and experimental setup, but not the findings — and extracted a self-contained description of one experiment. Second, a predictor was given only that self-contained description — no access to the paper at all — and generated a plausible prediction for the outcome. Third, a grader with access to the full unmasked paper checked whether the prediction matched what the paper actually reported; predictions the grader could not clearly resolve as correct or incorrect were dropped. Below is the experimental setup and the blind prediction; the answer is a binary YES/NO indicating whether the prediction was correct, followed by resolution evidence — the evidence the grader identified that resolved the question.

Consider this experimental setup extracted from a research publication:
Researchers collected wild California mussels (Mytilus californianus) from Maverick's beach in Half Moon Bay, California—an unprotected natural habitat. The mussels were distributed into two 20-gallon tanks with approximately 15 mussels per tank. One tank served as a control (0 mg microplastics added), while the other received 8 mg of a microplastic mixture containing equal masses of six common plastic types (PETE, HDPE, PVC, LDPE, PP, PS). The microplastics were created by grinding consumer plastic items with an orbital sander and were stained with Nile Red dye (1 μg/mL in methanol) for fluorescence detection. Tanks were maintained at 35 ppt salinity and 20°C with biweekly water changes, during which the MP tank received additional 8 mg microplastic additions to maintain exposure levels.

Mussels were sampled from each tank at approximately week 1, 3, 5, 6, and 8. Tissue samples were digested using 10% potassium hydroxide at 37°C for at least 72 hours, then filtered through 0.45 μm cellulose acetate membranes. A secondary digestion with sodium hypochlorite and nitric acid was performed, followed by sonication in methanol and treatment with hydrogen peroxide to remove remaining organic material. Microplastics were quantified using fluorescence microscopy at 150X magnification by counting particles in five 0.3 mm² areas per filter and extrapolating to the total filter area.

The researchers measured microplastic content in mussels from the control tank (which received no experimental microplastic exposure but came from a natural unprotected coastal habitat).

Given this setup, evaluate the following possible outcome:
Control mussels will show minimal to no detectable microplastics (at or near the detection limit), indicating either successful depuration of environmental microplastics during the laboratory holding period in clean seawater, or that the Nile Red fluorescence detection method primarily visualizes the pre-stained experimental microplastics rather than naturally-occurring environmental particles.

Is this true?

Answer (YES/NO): YES